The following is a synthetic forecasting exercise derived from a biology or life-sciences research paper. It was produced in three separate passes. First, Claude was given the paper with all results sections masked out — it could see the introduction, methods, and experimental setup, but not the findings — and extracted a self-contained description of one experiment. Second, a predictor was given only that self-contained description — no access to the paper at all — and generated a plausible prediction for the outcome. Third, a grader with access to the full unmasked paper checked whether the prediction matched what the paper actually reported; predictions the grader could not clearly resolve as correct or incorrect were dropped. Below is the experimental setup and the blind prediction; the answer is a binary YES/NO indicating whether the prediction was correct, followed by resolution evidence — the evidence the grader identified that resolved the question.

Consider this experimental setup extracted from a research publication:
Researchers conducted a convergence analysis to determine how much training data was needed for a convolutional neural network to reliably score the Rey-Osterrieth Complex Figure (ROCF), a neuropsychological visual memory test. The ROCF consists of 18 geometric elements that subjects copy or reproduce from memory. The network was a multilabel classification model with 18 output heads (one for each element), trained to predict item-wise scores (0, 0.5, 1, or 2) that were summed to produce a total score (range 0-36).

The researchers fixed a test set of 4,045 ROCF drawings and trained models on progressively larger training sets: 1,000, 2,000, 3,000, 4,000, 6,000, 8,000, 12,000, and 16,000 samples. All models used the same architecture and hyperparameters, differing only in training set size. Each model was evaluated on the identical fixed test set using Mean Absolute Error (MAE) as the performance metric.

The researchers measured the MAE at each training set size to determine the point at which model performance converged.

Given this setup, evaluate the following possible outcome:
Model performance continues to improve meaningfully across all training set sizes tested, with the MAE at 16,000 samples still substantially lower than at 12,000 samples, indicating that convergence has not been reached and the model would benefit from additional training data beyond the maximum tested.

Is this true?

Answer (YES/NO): NO